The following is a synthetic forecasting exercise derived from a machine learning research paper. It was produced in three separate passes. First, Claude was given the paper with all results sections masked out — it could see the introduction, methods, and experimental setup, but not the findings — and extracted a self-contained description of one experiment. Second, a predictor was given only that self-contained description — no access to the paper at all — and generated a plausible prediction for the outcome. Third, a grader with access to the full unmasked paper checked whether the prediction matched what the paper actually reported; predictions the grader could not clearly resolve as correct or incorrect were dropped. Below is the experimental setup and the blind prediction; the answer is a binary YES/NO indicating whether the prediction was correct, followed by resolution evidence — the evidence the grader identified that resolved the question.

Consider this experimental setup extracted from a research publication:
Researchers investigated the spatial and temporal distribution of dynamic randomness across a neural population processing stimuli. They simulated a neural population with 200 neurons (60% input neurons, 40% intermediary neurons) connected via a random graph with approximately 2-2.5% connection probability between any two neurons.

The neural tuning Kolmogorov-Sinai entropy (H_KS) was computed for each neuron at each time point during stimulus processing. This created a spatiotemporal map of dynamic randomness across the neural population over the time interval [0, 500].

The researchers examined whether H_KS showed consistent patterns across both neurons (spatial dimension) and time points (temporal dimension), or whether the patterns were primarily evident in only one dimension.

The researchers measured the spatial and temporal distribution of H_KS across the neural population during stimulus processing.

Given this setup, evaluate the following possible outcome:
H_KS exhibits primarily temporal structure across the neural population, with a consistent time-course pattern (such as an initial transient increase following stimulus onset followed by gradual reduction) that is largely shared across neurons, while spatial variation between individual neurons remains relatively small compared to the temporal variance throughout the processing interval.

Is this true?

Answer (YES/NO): NO